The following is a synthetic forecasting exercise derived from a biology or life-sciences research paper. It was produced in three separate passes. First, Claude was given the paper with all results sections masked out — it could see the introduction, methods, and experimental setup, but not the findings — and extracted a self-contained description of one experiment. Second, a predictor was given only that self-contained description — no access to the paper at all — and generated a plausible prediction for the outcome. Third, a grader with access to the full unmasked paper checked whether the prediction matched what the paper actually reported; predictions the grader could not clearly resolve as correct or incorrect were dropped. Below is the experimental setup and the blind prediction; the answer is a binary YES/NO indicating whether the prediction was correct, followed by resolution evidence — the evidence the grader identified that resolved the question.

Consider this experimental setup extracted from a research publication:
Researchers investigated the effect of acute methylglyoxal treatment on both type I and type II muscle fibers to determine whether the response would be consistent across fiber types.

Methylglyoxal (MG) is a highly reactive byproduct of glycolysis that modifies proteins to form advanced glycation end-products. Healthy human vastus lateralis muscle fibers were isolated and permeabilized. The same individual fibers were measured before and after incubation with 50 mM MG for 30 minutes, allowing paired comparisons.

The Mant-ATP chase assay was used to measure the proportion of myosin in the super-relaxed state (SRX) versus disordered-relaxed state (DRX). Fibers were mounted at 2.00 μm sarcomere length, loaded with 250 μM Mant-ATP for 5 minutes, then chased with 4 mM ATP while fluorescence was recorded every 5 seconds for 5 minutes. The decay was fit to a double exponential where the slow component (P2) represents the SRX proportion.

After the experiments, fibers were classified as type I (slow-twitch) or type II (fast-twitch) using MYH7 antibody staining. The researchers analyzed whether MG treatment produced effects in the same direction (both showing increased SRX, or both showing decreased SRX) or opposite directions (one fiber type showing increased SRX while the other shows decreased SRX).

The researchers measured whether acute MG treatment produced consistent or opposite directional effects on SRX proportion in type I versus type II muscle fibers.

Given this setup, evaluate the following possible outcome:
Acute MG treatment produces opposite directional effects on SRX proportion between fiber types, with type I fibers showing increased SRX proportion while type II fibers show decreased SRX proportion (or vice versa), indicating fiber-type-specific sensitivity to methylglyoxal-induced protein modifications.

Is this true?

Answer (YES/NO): NO